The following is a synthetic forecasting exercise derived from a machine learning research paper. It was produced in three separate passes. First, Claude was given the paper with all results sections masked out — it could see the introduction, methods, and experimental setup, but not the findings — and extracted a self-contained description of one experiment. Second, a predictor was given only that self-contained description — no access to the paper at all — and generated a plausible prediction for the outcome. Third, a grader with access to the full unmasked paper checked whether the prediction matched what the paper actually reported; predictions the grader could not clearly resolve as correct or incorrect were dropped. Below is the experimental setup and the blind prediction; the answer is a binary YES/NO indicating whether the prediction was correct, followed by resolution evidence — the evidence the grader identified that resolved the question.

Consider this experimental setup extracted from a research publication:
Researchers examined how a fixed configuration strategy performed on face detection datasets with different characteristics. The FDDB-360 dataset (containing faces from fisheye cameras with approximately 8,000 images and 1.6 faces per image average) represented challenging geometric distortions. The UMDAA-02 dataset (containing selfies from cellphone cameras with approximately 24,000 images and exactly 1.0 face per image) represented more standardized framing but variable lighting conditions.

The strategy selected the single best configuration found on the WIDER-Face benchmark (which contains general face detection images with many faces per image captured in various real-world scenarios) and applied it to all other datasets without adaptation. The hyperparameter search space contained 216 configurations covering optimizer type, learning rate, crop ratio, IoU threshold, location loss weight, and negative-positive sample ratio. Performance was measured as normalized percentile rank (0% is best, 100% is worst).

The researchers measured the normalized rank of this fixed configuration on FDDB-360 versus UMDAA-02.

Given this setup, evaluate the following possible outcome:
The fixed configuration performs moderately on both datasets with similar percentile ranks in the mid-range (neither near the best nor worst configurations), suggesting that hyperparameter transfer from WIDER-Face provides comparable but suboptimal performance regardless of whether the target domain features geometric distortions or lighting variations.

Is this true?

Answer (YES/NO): NO